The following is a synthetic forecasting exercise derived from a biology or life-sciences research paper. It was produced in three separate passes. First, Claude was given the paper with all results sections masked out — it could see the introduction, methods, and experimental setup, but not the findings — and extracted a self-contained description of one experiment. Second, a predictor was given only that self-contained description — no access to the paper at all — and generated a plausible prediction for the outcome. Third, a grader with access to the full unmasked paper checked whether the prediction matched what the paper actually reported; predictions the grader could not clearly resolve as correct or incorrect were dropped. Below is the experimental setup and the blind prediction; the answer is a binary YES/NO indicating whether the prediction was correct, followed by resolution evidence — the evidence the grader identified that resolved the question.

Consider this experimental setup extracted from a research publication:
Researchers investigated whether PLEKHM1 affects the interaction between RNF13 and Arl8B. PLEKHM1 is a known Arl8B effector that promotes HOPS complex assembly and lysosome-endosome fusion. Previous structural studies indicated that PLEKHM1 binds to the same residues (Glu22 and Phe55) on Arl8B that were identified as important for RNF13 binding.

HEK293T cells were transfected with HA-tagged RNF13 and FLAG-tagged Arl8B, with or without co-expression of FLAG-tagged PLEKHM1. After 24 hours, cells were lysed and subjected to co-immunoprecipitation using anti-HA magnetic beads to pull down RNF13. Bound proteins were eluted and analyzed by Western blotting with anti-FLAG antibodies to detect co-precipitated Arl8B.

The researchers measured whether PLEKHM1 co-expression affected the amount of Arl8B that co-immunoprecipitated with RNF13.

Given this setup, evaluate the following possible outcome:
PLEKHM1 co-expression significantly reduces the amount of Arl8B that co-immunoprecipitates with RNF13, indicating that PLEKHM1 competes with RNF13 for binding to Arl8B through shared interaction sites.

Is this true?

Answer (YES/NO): NO